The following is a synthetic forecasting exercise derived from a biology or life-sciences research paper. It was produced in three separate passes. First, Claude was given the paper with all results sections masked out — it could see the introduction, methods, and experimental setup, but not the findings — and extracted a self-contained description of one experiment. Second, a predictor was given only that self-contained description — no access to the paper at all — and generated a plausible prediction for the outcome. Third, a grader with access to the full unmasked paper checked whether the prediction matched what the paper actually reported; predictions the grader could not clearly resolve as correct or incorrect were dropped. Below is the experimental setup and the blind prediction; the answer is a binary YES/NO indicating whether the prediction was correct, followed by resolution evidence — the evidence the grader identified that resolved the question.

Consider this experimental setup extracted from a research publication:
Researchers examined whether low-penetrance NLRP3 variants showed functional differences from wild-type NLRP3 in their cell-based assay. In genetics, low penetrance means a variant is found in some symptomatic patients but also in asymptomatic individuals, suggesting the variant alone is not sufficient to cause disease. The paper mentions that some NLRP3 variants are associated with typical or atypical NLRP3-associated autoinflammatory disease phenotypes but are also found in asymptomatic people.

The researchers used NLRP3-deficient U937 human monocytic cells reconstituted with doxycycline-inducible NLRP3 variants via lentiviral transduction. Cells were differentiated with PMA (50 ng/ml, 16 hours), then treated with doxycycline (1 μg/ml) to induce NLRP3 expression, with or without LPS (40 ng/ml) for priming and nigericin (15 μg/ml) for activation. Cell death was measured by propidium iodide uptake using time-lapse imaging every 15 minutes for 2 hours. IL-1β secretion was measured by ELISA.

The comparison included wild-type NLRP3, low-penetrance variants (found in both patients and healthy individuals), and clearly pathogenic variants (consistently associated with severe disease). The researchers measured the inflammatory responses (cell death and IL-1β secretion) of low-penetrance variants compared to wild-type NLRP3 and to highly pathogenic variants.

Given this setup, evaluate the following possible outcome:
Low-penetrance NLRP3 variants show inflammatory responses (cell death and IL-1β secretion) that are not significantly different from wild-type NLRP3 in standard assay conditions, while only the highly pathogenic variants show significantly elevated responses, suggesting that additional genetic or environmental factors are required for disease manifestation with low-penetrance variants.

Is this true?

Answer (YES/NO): NO